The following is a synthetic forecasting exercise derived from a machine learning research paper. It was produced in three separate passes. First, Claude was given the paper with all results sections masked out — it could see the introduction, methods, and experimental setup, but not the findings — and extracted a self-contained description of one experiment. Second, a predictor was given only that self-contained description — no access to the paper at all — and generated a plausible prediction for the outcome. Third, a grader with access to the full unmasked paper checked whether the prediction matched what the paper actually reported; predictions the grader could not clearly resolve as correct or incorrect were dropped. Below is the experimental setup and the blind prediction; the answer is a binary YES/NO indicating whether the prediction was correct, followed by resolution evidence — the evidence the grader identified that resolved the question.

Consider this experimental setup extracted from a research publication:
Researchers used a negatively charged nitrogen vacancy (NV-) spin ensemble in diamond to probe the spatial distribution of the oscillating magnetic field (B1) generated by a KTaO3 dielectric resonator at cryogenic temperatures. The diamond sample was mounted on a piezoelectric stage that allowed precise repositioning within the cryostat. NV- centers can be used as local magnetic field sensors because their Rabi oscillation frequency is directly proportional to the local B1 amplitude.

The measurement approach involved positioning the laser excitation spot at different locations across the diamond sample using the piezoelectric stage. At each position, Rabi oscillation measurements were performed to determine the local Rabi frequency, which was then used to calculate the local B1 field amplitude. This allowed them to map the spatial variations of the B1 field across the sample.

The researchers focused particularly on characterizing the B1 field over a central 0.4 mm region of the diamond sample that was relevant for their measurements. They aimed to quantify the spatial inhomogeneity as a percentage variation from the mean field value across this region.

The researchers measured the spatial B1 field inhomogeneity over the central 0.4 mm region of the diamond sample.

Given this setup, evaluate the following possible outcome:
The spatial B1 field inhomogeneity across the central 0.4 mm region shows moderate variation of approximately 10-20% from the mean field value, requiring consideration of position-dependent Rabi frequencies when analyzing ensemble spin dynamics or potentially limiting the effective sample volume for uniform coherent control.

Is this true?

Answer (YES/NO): NO